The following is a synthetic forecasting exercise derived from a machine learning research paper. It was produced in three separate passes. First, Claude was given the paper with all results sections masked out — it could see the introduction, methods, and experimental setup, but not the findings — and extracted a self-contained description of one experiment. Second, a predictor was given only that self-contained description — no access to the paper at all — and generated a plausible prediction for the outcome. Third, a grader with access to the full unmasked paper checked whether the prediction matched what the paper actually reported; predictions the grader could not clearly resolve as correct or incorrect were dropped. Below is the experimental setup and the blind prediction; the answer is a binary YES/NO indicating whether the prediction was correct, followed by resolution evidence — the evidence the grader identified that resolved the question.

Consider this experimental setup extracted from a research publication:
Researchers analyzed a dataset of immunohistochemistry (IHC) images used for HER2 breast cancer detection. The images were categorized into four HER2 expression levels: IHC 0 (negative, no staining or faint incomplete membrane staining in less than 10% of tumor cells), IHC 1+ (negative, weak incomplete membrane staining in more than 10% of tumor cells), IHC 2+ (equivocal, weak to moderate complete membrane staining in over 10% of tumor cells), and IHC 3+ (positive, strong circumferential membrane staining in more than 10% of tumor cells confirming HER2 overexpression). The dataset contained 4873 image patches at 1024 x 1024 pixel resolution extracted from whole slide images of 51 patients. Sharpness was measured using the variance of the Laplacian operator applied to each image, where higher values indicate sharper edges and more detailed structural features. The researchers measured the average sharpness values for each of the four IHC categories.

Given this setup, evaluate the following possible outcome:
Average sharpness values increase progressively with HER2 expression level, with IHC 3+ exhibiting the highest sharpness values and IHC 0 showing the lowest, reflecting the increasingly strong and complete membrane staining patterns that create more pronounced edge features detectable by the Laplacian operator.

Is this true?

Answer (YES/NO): NO